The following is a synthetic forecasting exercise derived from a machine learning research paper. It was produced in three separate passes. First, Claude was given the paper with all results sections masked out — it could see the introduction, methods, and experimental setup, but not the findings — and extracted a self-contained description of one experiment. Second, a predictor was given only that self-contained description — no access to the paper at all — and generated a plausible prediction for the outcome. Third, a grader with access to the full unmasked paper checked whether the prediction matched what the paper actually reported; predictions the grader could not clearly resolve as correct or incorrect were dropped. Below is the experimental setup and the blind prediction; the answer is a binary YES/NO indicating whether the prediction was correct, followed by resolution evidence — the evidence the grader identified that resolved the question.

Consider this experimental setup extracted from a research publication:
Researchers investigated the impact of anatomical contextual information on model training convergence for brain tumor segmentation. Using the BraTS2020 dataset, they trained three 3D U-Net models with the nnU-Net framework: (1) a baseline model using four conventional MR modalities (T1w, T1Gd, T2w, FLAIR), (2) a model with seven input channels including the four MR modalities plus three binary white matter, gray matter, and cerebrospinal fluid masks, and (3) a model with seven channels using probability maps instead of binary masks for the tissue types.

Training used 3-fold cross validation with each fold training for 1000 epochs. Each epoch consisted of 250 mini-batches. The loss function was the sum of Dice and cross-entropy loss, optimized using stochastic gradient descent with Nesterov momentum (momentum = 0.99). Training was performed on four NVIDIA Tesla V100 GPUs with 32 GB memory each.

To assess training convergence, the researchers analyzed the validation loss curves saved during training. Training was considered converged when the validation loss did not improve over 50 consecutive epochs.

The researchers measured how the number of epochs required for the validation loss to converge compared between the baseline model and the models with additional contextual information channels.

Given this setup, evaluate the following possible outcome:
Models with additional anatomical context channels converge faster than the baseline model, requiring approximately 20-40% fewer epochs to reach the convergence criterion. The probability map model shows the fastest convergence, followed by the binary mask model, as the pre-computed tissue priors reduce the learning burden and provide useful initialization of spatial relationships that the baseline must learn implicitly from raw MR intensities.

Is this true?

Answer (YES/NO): NO